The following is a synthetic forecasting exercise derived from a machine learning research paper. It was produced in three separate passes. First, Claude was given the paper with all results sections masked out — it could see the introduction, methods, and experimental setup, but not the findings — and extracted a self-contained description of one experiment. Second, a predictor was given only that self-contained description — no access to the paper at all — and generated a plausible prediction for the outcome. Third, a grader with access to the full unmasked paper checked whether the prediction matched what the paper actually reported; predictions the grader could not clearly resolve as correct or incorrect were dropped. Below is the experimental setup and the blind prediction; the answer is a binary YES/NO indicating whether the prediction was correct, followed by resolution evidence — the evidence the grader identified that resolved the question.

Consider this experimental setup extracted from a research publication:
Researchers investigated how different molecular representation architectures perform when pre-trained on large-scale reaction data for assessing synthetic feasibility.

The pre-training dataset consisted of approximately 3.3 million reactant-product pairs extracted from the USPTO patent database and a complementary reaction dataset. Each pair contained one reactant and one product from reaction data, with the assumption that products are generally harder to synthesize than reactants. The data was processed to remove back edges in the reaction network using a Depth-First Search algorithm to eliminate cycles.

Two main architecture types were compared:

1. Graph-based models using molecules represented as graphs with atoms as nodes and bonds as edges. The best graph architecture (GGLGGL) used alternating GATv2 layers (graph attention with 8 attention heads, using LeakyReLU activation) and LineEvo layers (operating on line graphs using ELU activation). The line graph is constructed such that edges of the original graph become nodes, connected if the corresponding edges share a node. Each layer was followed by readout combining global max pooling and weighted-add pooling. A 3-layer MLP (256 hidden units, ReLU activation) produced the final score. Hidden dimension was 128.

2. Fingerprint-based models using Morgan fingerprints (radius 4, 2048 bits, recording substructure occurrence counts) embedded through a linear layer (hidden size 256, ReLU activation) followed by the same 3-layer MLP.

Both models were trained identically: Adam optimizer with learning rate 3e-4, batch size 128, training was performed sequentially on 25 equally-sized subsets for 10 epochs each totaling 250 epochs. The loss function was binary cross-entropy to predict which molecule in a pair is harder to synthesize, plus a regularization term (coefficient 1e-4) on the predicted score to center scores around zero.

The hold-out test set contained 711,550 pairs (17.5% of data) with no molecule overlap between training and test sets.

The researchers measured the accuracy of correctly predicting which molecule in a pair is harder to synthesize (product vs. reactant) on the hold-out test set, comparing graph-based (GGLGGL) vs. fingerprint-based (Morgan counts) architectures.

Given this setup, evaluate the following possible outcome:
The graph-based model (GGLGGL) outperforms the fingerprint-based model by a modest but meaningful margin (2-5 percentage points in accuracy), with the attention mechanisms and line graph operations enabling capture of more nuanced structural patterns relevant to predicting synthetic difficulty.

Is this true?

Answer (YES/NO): YES